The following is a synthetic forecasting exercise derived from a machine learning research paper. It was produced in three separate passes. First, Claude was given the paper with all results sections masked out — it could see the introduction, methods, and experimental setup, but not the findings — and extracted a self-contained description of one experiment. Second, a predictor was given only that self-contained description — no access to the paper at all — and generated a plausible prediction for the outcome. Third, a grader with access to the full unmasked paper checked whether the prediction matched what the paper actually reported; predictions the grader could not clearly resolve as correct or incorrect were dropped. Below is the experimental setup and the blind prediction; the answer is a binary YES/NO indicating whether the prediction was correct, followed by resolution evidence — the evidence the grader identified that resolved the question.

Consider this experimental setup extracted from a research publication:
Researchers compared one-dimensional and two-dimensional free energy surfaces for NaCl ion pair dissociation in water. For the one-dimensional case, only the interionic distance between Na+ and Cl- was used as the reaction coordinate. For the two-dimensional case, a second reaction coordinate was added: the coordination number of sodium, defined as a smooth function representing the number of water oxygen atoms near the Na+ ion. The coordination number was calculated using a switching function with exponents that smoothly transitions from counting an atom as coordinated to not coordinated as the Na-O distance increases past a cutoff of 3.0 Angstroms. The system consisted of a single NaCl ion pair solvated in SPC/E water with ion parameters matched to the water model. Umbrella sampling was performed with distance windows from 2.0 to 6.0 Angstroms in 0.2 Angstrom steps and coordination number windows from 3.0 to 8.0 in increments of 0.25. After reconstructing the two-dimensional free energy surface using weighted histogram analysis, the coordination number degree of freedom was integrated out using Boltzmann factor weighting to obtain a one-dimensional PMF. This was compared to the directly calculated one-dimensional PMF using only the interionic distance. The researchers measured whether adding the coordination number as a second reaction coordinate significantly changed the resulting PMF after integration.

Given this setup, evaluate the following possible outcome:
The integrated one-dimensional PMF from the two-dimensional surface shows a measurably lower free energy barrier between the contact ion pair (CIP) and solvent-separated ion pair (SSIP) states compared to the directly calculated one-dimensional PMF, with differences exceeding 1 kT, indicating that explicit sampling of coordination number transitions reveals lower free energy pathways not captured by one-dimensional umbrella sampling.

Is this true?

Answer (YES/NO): NO